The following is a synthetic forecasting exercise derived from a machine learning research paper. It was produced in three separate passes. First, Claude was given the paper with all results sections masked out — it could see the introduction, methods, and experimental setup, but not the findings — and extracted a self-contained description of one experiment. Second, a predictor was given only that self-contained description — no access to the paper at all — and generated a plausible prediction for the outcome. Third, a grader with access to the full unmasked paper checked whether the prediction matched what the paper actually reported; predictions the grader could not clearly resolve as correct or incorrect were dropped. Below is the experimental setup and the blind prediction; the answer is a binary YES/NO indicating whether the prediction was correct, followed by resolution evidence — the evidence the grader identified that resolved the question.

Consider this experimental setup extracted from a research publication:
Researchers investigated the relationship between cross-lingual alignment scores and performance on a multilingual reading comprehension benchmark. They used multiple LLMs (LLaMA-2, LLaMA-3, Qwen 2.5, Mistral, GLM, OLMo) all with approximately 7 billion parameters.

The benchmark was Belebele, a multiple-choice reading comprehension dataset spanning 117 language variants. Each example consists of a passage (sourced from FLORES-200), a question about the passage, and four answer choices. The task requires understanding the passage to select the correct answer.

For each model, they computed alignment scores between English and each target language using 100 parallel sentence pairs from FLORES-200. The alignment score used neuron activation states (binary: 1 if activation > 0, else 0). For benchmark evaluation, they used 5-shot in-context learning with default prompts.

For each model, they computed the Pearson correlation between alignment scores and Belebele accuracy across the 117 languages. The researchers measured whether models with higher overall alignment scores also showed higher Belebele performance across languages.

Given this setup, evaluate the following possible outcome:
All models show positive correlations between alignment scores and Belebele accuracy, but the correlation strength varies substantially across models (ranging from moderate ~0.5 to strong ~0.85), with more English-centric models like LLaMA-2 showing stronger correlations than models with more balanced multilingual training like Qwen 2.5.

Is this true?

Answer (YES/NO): NO